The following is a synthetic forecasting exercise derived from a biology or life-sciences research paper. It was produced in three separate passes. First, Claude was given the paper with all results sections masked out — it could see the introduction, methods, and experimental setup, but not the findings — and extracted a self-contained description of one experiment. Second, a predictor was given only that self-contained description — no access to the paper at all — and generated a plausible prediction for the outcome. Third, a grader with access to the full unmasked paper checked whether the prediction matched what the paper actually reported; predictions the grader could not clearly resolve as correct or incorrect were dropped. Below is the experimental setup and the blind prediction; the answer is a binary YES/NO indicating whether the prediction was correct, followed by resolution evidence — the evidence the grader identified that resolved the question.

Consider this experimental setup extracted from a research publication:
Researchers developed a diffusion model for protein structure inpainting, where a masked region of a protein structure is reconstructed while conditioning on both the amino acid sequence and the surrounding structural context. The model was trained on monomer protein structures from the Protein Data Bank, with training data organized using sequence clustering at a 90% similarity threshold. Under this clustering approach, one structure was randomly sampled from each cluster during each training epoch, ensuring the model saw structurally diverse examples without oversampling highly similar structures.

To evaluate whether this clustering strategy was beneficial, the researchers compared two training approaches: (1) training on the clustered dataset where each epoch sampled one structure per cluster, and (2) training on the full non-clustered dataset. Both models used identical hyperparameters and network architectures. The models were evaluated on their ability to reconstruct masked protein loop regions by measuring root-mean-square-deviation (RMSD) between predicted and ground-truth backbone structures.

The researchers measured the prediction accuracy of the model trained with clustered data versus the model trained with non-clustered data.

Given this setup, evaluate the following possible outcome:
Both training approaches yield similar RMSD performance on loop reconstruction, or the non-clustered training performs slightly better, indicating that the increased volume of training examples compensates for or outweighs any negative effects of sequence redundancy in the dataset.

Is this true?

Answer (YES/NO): NO